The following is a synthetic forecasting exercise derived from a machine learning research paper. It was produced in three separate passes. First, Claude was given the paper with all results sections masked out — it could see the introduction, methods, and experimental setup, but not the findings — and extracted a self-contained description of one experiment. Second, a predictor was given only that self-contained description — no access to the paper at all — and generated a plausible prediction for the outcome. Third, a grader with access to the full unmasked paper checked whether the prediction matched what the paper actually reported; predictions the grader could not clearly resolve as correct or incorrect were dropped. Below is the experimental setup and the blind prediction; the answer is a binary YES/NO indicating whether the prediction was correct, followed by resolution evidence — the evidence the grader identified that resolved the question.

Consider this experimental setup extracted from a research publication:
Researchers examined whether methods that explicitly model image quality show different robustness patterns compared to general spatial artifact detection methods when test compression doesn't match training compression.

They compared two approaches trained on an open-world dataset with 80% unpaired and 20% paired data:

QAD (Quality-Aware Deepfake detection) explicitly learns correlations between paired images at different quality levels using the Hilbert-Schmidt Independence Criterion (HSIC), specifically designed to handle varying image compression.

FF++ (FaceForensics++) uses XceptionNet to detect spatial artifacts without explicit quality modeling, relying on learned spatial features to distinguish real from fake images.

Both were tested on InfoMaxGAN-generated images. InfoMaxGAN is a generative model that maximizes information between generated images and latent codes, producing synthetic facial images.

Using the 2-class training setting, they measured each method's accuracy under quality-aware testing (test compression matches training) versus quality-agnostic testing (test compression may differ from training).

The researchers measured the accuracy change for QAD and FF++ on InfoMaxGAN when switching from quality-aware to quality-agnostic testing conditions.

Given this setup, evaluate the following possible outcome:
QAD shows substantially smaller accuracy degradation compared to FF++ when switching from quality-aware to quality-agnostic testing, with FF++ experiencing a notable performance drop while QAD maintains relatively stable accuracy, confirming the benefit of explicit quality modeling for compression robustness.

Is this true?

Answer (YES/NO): YES